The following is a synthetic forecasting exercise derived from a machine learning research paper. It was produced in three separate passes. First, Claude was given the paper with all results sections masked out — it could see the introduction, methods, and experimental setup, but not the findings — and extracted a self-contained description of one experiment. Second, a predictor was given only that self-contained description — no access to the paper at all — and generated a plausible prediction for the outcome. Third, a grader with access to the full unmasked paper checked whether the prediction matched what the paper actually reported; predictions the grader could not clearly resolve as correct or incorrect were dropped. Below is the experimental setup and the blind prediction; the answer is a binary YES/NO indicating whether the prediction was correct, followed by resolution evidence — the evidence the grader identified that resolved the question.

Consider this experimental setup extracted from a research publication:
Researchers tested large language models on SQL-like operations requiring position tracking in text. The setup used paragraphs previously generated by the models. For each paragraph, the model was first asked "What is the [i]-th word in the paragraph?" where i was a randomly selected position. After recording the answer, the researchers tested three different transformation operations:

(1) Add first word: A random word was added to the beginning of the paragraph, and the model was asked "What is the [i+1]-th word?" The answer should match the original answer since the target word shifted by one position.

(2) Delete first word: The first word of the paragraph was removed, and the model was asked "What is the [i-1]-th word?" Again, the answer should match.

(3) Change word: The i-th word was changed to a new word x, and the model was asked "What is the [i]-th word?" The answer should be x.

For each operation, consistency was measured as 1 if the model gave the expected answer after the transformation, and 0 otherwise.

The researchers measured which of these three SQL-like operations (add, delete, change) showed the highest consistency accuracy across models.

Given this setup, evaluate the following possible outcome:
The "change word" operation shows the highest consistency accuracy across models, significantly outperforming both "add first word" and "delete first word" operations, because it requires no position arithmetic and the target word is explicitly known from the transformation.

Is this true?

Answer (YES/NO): NO